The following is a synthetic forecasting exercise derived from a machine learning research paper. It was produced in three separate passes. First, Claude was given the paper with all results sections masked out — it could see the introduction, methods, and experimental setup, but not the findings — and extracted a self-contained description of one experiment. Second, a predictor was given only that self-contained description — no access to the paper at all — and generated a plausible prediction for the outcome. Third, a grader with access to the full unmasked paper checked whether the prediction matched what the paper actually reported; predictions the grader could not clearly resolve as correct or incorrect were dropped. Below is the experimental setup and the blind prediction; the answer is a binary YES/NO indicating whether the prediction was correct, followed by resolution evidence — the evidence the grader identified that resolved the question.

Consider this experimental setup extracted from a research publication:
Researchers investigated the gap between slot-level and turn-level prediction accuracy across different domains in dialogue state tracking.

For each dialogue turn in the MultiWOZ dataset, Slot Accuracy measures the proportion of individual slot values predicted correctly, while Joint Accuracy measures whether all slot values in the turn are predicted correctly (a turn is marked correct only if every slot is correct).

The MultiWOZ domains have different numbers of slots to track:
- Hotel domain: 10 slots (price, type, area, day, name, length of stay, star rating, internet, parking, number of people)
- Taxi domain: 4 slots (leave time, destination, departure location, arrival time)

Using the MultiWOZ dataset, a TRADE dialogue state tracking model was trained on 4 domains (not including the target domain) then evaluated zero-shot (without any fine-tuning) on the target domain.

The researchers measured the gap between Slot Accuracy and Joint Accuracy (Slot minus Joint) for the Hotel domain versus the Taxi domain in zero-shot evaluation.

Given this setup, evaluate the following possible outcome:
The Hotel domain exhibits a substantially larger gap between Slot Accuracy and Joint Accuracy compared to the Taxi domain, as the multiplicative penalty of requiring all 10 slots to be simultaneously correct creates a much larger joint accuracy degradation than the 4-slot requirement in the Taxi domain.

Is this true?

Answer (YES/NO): YES